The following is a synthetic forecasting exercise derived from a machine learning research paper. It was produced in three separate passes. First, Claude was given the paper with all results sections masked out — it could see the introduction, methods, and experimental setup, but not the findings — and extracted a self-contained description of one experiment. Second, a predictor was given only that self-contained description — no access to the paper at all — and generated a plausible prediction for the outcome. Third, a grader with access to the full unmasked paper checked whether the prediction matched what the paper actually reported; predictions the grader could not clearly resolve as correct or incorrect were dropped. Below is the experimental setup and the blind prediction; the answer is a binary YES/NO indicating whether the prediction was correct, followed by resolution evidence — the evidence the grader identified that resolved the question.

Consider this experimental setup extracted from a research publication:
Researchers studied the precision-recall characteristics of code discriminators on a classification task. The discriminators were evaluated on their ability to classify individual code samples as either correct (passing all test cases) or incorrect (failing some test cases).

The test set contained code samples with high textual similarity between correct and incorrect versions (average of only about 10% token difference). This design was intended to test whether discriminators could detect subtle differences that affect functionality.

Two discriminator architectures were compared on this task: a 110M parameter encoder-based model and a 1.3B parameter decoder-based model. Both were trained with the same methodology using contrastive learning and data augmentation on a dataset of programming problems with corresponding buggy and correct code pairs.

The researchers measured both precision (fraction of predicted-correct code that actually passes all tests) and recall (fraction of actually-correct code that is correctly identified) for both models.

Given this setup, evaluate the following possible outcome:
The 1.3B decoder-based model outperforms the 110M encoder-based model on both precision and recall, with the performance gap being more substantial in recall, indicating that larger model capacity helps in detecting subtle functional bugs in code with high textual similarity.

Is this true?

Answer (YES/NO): NO